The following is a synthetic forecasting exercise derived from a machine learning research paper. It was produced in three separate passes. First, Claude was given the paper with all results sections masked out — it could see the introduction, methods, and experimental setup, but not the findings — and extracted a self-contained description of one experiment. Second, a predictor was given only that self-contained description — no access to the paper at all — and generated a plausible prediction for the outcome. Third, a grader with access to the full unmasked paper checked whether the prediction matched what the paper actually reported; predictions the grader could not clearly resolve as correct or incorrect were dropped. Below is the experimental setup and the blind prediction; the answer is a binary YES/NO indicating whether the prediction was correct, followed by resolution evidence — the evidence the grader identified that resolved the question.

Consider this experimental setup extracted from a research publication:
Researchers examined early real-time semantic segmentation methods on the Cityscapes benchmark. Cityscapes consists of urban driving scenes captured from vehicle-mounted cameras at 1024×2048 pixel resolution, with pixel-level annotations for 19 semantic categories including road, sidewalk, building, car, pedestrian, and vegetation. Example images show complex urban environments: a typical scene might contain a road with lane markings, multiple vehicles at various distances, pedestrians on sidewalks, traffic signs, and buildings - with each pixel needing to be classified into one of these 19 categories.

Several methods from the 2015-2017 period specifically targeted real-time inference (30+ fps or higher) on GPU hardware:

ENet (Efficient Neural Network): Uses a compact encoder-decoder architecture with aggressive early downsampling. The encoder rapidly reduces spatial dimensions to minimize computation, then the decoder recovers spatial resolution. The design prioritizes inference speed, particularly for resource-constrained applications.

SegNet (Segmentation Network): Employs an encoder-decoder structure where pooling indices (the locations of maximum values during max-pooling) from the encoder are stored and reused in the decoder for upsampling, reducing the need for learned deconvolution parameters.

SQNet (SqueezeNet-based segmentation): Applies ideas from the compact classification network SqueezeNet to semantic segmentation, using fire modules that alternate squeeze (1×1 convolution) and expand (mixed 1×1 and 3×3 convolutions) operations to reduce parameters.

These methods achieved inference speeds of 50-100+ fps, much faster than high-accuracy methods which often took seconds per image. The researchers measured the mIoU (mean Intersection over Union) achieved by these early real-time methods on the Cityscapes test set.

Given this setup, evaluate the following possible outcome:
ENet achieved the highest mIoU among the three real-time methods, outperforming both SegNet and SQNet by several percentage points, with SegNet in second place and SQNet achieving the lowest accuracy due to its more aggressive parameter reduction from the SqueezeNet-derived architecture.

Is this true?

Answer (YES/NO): NO